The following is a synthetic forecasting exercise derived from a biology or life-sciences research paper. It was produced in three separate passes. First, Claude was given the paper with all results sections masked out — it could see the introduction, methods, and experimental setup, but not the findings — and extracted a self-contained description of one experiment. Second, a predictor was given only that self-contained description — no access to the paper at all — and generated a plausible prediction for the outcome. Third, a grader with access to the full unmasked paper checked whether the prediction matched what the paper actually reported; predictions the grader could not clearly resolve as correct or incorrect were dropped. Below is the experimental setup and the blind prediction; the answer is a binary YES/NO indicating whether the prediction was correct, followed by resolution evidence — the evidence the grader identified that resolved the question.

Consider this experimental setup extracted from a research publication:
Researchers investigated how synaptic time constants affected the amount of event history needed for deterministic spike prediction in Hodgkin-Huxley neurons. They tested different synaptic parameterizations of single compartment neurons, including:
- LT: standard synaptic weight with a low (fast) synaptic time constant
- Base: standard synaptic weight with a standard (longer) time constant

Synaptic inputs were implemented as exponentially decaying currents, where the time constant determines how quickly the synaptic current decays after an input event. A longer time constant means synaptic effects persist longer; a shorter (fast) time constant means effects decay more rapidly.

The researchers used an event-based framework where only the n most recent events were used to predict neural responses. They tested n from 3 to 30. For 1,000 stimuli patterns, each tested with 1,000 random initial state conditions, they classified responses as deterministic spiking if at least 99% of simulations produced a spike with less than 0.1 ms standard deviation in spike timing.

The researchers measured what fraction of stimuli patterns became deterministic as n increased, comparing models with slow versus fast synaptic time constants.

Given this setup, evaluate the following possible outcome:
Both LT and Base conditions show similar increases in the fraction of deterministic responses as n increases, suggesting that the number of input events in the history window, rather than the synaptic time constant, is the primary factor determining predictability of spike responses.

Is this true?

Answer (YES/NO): NO